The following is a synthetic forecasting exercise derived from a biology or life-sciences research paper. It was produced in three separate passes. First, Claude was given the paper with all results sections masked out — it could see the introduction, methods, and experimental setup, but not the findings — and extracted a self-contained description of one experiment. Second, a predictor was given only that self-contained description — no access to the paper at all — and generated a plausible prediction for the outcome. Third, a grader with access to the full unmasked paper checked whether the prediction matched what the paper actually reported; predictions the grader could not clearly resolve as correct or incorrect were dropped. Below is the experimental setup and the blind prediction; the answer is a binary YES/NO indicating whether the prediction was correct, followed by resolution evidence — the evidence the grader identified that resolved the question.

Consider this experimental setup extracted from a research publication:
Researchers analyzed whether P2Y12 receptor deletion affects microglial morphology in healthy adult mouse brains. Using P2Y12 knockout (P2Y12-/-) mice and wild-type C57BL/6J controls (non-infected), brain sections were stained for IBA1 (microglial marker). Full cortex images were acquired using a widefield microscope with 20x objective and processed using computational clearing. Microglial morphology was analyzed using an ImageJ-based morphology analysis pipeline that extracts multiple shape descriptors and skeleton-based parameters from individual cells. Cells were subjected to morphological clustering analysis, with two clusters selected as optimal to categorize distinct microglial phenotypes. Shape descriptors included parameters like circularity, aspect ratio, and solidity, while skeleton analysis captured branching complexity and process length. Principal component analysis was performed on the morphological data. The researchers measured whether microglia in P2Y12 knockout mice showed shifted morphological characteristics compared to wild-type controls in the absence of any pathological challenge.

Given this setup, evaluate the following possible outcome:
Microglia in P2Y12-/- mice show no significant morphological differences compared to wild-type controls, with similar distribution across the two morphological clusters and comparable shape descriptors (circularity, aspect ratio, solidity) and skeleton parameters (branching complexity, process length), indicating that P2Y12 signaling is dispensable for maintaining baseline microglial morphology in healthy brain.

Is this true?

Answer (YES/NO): NO